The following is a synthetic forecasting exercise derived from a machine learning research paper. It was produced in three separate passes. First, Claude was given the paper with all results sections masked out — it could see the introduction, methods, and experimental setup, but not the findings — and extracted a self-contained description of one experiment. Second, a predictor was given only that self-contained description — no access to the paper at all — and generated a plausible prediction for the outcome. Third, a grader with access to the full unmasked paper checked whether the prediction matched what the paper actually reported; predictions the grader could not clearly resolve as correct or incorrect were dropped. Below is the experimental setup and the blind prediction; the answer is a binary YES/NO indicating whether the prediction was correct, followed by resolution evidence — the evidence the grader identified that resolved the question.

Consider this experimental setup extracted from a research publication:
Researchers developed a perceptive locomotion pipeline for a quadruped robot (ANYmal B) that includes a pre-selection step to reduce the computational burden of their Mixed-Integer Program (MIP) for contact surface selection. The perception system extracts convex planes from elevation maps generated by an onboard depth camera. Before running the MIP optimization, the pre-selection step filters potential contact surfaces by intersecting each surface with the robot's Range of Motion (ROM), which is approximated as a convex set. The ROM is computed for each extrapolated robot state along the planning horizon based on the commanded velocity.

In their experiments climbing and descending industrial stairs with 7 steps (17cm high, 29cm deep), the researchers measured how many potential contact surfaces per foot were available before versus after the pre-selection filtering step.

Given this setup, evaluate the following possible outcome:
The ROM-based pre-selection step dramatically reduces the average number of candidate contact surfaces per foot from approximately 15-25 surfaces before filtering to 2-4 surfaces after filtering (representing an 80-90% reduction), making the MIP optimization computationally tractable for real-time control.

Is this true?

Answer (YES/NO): YES